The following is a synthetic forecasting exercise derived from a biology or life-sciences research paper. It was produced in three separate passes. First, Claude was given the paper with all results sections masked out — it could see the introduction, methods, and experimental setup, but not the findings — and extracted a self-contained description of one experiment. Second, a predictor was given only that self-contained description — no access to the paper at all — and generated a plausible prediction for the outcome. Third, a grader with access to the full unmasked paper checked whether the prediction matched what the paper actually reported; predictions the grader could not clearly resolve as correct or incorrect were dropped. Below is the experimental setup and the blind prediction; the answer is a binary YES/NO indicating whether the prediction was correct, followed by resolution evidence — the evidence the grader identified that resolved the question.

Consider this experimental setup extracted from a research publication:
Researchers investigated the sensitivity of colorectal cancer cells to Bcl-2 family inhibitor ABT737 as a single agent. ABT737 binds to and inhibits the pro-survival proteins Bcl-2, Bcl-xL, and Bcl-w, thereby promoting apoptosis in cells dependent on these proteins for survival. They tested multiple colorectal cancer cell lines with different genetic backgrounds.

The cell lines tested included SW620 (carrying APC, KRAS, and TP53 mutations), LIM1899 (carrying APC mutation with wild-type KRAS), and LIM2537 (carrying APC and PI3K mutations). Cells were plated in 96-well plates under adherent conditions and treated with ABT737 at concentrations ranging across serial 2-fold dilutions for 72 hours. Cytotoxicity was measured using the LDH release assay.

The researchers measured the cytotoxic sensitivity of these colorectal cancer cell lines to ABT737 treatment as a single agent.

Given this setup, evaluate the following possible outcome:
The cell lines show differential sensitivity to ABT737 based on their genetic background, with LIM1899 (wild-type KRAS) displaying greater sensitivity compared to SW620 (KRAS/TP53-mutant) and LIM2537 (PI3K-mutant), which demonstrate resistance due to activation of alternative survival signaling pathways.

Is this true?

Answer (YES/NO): NO